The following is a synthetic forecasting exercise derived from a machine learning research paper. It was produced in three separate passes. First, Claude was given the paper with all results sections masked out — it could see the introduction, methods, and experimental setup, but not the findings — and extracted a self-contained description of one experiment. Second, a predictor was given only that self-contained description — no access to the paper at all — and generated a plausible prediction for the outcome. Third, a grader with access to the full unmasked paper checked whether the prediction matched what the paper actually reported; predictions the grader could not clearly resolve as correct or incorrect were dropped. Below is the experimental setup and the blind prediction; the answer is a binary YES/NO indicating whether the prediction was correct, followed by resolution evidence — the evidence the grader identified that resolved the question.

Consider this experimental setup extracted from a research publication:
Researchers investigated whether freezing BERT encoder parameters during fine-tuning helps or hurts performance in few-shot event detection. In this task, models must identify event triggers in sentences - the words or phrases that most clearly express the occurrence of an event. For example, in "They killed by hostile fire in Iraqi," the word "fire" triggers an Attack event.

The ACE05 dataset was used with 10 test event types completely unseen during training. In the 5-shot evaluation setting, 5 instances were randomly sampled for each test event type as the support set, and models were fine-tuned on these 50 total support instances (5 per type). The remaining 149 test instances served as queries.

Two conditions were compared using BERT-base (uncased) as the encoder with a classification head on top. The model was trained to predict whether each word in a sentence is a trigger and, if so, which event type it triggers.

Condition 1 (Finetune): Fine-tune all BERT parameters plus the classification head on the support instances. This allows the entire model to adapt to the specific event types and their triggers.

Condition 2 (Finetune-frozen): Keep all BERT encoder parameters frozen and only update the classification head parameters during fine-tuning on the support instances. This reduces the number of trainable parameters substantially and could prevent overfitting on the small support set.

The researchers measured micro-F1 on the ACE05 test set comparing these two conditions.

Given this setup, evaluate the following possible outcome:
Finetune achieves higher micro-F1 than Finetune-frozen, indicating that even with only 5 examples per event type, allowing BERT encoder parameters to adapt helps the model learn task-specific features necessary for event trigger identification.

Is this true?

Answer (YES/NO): YES